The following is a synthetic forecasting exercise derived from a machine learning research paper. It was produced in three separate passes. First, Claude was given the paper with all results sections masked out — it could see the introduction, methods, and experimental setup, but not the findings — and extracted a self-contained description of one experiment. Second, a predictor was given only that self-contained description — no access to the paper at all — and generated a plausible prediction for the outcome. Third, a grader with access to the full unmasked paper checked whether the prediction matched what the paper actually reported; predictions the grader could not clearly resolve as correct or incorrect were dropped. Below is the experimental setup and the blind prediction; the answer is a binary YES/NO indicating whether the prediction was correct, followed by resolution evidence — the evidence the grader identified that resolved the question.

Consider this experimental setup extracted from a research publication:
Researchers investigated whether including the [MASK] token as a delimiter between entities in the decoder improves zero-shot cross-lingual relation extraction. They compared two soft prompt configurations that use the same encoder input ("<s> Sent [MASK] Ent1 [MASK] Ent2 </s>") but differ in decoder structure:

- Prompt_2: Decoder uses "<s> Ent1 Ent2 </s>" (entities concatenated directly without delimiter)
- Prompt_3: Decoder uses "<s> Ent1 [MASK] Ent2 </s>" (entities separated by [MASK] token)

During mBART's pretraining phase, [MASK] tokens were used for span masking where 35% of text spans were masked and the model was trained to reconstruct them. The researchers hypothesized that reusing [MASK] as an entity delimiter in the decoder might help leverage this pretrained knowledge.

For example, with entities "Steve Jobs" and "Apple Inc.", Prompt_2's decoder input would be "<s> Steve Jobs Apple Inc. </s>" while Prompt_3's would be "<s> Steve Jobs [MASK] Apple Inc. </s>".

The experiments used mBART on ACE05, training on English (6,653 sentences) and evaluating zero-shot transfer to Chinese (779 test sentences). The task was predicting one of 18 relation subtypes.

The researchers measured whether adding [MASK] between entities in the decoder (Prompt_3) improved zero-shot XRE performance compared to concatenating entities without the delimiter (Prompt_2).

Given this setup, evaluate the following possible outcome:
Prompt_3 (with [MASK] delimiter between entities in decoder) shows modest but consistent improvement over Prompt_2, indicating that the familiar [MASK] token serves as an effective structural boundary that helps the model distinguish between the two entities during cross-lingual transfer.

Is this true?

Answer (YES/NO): NO